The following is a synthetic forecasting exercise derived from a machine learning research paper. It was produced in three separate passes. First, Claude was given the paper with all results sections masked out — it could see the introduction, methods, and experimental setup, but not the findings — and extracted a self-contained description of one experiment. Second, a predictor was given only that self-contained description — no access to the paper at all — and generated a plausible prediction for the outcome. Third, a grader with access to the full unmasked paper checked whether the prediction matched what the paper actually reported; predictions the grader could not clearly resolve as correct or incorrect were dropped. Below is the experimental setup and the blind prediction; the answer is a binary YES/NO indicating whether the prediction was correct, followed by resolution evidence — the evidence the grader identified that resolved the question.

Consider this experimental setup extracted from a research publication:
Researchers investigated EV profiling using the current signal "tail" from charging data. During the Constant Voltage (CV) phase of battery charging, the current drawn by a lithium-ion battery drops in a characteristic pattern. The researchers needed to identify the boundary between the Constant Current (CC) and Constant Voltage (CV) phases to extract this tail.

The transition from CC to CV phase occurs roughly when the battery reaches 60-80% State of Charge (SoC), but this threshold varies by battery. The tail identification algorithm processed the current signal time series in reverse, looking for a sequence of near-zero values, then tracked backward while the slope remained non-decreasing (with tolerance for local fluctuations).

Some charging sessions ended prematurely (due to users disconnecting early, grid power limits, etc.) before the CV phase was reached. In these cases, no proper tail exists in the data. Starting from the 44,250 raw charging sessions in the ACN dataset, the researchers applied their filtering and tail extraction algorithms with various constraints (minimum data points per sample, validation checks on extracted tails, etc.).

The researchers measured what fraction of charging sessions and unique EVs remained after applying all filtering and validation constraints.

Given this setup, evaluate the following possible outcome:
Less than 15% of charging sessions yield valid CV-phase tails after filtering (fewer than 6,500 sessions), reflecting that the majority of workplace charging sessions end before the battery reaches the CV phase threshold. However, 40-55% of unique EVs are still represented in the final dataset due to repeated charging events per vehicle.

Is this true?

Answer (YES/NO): NO